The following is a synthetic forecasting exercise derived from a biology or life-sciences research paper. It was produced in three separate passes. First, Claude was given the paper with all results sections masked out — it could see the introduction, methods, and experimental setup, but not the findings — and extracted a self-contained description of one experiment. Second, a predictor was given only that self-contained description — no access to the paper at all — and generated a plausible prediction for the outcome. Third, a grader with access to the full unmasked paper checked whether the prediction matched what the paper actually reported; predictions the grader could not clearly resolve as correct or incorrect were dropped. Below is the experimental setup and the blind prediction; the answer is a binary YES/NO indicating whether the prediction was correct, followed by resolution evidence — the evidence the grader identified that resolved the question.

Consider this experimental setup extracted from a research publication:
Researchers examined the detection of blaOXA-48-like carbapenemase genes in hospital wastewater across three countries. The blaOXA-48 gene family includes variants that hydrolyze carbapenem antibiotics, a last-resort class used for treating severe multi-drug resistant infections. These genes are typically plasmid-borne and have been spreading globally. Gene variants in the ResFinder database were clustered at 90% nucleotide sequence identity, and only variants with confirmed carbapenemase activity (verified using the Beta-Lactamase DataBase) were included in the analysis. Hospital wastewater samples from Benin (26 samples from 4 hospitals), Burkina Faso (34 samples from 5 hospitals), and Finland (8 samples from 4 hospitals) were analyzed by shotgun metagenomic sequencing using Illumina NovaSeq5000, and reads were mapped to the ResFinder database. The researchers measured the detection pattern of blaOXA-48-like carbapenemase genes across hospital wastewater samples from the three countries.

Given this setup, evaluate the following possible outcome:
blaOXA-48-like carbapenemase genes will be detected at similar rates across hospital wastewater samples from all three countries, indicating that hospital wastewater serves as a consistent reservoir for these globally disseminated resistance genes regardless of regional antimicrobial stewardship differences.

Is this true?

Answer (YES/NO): NO